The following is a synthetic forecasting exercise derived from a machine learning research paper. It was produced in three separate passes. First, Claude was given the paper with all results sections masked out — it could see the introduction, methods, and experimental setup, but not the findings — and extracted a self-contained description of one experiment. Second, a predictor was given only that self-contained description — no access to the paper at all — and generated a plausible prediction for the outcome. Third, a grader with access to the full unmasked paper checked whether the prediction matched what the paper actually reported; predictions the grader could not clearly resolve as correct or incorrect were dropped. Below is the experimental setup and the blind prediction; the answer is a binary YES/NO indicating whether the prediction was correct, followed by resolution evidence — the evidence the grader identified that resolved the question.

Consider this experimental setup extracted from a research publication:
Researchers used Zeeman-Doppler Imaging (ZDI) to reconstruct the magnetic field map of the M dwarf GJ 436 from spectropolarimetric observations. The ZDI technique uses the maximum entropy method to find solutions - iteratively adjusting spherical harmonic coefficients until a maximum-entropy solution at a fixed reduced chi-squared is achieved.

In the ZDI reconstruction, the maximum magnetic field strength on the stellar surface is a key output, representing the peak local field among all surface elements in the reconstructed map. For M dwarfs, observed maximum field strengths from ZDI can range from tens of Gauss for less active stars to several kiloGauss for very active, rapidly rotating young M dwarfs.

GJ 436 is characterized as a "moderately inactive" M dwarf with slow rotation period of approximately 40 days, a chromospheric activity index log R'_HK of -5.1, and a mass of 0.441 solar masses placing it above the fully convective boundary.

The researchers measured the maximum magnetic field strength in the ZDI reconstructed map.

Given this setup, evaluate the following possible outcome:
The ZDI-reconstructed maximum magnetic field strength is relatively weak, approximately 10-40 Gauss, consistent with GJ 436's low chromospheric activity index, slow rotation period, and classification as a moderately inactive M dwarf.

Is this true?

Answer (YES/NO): YES